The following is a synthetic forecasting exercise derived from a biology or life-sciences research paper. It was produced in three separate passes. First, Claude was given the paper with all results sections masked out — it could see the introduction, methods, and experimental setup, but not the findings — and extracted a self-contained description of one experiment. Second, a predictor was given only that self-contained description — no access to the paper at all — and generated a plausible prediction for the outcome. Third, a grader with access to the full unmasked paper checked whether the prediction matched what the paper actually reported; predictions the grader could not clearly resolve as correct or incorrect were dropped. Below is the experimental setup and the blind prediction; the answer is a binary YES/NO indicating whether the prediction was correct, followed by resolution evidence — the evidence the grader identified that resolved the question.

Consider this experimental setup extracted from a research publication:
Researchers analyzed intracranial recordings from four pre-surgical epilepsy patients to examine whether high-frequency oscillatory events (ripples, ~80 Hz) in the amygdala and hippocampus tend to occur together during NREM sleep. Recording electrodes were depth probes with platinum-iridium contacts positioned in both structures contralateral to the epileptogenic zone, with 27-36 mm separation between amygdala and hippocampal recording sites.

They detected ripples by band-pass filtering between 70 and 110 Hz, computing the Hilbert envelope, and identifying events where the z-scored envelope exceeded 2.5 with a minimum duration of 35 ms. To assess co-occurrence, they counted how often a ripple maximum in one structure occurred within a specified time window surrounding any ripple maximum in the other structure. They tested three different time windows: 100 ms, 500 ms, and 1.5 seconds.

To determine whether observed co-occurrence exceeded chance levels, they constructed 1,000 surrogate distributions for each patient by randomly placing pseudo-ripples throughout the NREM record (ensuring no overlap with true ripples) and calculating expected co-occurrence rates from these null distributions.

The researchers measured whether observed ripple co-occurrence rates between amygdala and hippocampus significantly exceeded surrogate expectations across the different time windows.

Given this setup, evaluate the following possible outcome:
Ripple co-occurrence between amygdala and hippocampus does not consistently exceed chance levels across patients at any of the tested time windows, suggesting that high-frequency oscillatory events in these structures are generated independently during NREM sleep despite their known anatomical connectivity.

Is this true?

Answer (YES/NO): NO